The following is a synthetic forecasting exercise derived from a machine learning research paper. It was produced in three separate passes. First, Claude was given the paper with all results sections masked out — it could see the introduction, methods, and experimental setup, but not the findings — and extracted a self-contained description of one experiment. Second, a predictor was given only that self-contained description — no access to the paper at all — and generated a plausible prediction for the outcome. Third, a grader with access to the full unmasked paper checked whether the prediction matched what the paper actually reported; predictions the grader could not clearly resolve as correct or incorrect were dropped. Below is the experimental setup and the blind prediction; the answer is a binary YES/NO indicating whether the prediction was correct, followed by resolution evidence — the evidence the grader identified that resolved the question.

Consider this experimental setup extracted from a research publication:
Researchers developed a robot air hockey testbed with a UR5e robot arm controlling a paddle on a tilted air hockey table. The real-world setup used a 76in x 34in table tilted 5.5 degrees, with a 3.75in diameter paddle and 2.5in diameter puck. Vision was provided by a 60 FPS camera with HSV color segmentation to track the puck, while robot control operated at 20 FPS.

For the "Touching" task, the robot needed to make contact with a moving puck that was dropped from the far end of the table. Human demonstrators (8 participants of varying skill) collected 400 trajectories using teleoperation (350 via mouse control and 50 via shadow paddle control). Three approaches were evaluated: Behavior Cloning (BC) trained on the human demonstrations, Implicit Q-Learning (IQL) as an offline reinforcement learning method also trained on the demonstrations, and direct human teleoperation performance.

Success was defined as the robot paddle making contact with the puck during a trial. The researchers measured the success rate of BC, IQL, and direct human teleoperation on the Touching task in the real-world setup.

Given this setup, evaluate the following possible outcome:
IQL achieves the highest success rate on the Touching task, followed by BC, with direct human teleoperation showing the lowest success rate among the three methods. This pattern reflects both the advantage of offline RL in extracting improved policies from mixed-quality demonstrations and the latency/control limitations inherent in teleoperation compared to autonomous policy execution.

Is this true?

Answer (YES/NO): NO